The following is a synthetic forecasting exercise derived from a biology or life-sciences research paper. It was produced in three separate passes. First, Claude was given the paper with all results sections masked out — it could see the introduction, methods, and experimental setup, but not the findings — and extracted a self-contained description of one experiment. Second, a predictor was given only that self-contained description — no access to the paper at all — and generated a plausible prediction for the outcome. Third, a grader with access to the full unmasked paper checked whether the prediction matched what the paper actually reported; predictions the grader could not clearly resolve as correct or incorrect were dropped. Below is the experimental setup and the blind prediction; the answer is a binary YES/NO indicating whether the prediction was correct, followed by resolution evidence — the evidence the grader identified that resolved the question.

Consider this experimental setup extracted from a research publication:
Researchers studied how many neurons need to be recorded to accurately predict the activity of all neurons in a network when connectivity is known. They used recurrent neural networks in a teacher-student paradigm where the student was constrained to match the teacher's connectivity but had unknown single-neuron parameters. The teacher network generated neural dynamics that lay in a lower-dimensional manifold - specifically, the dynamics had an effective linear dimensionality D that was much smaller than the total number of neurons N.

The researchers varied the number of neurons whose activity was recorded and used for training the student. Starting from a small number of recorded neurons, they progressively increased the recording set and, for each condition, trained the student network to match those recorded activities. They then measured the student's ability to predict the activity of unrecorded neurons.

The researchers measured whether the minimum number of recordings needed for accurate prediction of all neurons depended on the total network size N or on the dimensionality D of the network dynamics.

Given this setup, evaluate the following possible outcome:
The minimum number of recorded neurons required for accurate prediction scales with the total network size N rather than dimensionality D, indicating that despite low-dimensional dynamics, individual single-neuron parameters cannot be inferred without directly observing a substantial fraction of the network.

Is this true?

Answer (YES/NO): NO